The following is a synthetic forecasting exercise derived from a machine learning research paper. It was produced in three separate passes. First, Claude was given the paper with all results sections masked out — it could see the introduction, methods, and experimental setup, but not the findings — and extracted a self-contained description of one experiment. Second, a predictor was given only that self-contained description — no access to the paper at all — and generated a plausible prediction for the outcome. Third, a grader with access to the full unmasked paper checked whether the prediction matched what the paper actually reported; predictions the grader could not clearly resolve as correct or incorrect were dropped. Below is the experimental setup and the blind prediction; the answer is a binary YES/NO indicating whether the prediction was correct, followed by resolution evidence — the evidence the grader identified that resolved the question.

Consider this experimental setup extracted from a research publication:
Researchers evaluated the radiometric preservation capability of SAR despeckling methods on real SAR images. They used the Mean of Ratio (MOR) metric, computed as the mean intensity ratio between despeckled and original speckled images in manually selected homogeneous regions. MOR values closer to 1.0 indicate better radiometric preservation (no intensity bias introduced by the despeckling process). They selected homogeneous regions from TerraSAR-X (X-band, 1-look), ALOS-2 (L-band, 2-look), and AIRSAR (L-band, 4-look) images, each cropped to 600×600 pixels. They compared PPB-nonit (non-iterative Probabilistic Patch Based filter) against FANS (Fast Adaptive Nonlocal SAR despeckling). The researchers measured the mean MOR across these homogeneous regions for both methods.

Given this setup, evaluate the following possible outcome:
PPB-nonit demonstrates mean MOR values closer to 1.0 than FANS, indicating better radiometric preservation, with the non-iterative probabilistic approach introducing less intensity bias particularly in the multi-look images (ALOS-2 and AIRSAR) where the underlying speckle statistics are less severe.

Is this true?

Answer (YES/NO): NO